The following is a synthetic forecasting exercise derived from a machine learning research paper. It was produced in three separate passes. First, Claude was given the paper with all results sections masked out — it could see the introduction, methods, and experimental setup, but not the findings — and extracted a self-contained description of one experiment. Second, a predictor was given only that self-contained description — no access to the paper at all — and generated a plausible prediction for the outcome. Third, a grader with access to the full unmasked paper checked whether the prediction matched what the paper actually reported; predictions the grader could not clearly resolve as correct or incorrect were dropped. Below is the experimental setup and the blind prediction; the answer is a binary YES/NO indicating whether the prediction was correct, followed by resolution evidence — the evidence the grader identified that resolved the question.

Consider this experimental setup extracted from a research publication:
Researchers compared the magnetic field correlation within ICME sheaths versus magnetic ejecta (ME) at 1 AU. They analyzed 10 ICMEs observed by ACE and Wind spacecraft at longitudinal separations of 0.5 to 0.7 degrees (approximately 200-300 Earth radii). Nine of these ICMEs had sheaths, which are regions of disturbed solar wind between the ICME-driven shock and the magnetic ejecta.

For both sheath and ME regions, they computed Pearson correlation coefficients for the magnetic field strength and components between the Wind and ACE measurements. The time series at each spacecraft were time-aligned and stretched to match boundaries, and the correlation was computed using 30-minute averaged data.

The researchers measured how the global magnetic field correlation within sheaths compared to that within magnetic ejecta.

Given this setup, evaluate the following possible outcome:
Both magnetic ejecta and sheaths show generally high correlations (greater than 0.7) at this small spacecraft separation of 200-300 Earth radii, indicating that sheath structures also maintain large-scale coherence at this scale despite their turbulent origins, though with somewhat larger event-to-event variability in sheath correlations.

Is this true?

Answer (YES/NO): NO